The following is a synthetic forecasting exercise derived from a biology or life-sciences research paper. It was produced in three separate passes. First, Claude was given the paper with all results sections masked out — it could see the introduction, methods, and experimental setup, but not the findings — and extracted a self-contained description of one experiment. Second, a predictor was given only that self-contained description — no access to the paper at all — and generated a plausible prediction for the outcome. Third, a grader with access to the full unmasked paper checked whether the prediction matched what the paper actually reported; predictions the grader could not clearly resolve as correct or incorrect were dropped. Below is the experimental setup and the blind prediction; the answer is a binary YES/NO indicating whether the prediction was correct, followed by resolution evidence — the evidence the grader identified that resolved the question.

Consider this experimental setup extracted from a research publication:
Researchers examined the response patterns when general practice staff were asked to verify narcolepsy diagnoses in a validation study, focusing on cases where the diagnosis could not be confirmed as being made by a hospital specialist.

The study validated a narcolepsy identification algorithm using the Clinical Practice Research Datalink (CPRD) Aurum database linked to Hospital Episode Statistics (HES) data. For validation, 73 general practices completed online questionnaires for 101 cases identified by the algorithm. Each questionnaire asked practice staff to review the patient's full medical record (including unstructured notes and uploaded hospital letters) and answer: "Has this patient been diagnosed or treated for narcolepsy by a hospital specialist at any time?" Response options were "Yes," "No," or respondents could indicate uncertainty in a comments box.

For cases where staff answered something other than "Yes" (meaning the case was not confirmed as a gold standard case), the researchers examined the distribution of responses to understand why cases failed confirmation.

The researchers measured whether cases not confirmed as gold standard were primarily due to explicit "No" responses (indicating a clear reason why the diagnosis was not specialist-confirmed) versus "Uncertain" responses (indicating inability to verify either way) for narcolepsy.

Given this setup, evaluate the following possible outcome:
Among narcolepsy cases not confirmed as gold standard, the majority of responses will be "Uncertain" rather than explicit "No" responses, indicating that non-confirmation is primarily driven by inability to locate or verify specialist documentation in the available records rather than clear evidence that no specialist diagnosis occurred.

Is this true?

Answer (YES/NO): NO